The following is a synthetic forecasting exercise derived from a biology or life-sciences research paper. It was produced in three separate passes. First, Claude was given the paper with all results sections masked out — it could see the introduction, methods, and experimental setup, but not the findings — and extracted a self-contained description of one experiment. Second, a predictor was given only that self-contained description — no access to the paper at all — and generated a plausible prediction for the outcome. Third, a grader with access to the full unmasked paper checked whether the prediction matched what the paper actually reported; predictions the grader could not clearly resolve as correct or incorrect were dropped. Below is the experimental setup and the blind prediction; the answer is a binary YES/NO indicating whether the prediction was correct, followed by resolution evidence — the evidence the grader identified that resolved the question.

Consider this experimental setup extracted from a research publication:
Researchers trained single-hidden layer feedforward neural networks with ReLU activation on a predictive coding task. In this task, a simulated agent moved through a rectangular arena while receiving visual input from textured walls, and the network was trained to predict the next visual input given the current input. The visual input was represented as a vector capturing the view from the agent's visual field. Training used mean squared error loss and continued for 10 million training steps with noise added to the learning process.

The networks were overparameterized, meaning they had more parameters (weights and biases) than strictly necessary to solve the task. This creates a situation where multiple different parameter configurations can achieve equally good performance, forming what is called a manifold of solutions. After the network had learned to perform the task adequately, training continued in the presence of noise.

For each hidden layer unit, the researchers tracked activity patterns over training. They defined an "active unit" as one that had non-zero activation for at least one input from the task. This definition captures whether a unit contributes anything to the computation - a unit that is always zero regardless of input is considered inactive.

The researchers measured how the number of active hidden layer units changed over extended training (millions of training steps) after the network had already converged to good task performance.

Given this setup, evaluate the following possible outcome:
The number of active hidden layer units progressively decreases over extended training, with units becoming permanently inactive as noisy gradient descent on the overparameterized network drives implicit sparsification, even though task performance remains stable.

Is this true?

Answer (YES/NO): YES